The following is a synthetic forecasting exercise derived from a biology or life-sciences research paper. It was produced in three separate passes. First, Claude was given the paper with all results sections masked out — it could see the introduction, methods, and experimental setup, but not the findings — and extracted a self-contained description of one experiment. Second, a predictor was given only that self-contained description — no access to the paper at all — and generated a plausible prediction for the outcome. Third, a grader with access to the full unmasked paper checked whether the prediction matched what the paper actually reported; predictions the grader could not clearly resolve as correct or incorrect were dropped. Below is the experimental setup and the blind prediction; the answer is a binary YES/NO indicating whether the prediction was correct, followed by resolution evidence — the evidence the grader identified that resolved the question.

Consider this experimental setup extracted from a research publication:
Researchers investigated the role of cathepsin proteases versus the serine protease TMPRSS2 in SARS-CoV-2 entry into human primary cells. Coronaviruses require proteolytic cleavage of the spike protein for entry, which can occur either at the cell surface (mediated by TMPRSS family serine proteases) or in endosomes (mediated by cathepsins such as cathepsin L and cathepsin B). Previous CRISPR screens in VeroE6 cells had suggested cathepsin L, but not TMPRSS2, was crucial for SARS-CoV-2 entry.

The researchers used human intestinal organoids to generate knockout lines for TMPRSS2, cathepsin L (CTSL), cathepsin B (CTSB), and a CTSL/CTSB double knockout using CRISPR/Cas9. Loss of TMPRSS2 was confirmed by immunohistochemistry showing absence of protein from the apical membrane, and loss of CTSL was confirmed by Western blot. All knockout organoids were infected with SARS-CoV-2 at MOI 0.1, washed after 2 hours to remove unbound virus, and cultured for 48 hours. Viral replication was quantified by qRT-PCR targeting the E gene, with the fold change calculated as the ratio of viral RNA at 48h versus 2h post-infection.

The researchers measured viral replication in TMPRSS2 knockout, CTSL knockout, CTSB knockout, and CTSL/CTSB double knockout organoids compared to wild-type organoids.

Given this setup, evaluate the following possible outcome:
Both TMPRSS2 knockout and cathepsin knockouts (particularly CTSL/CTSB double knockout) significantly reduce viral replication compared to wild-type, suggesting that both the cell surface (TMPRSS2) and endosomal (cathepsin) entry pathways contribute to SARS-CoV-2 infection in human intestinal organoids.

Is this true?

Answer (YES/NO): NO